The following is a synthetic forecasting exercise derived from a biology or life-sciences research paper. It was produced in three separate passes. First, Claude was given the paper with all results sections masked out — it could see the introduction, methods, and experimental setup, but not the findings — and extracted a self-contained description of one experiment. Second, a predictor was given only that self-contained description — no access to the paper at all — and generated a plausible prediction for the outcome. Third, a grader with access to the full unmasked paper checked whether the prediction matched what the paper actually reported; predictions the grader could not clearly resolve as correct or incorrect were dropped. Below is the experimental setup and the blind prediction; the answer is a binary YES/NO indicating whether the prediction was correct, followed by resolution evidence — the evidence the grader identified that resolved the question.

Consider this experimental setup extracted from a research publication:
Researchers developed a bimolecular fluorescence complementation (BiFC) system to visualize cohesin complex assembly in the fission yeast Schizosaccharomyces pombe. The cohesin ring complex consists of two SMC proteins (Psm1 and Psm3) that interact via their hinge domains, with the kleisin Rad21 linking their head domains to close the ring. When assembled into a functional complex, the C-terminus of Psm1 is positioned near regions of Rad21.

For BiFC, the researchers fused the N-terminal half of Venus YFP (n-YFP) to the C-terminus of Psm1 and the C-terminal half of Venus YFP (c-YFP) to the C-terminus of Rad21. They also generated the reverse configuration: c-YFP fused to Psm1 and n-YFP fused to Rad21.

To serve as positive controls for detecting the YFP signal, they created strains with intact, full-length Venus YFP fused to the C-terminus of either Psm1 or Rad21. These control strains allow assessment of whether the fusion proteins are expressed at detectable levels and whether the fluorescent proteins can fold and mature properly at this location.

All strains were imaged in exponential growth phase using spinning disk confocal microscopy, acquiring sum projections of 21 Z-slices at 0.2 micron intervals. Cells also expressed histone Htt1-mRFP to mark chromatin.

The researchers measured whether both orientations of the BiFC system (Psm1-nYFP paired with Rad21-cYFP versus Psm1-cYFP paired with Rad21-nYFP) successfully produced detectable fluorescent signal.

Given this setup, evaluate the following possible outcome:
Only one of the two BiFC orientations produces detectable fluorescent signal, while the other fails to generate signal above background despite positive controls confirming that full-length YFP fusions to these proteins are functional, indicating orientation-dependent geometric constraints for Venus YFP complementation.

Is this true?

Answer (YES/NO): NO